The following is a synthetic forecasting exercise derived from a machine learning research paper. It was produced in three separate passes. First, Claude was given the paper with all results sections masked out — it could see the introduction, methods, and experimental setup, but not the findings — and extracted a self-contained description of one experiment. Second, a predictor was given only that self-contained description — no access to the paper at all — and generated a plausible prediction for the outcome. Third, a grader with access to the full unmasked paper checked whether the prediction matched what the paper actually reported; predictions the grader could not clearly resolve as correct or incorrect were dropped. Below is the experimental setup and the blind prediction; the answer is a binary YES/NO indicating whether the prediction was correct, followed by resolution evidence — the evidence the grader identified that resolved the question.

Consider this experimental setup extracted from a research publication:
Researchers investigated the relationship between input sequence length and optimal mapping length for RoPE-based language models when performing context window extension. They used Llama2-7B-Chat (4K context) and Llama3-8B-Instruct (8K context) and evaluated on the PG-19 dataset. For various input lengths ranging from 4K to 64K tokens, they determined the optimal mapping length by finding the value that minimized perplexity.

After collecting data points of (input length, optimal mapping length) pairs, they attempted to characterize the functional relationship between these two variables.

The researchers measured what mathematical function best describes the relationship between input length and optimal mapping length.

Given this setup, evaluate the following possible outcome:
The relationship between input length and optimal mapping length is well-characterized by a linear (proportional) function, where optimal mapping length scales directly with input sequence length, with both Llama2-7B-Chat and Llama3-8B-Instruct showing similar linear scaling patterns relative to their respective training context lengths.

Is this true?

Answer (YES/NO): NO